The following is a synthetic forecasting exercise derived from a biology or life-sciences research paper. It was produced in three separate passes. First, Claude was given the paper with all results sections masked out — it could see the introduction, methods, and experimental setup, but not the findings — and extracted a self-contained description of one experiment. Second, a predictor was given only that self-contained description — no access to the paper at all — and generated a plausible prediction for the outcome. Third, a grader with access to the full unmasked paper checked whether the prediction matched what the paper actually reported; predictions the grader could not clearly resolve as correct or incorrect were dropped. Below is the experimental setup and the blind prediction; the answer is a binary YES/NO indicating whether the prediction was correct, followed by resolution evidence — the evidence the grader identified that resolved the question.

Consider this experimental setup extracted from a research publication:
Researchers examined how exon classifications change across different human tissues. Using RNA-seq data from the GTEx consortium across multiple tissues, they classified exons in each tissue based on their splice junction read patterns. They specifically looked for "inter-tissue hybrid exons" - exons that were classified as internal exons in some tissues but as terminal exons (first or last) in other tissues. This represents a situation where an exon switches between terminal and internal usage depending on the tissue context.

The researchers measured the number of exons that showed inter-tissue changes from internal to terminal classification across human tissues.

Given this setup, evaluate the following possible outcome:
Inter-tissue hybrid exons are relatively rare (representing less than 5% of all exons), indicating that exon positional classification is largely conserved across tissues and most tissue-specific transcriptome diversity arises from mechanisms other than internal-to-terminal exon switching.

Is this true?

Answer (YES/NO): NO